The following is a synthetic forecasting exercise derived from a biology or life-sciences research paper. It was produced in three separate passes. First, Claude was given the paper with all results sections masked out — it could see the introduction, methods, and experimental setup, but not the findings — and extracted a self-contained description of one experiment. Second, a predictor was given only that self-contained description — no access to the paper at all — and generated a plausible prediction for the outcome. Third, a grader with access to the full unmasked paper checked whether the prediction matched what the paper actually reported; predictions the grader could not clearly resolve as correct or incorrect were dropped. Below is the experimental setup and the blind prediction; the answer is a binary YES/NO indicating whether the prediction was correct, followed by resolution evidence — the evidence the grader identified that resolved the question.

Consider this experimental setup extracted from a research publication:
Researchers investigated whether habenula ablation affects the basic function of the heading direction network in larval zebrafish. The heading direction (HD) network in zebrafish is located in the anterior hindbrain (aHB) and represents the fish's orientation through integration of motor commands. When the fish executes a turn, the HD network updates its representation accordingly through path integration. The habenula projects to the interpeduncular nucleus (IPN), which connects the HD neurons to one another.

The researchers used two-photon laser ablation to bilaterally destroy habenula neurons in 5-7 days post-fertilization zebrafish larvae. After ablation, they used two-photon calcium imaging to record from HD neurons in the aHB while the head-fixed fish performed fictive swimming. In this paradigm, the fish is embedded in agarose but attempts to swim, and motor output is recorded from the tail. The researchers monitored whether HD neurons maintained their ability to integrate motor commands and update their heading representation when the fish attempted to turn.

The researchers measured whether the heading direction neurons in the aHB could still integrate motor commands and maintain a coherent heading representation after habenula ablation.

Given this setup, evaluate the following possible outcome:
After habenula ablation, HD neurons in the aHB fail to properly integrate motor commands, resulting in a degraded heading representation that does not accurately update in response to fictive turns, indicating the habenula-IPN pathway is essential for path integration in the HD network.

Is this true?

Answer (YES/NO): NO